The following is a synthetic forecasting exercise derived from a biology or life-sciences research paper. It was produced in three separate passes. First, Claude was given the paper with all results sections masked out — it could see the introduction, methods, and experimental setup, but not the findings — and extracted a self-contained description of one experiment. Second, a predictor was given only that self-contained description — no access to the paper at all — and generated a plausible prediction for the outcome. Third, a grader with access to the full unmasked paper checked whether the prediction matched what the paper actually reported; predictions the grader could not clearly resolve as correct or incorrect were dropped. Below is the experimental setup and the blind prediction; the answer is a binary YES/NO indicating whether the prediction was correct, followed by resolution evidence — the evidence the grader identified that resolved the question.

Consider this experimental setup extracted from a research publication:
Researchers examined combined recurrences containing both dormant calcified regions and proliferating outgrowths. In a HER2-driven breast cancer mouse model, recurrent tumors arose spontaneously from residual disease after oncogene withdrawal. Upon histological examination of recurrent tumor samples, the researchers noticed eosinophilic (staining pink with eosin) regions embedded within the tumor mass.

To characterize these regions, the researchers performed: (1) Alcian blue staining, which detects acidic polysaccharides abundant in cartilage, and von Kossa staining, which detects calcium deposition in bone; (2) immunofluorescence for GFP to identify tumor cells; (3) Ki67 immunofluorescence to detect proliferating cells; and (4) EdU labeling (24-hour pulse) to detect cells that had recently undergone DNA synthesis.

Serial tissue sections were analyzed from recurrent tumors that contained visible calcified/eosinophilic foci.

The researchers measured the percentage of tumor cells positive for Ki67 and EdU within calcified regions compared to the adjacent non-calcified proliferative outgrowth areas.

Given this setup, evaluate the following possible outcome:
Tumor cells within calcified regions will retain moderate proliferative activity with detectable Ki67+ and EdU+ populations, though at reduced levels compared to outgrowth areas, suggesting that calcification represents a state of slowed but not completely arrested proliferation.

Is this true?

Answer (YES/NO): NO